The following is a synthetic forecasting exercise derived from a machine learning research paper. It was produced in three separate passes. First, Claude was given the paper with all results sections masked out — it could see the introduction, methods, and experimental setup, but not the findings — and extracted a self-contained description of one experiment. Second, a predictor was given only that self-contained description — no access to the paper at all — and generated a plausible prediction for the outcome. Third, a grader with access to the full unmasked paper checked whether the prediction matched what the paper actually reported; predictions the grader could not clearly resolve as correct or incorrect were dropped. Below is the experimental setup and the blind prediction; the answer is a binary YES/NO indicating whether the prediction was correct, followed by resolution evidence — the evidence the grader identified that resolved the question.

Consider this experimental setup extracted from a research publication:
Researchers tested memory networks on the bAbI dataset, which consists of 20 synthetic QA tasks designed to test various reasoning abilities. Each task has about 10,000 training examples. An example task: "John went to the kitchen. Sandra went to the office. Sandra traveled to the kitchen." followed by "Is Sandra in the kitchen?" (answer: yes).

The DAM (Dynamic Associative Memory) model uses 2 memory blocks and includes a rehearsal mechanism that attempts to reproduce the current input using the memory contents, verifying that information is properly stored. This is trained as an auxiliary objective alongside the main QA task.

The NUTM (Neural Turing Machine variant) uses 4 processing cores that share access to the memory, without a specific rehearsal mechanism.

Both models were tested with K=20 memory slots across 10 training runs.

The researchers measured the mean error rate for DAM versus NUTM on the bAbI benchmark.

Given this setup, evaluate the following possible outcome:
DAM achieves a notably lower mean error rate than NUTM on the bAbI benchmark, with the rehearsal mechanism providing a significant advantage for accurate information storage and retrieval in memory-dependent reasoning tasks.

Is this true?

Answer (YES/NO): YES